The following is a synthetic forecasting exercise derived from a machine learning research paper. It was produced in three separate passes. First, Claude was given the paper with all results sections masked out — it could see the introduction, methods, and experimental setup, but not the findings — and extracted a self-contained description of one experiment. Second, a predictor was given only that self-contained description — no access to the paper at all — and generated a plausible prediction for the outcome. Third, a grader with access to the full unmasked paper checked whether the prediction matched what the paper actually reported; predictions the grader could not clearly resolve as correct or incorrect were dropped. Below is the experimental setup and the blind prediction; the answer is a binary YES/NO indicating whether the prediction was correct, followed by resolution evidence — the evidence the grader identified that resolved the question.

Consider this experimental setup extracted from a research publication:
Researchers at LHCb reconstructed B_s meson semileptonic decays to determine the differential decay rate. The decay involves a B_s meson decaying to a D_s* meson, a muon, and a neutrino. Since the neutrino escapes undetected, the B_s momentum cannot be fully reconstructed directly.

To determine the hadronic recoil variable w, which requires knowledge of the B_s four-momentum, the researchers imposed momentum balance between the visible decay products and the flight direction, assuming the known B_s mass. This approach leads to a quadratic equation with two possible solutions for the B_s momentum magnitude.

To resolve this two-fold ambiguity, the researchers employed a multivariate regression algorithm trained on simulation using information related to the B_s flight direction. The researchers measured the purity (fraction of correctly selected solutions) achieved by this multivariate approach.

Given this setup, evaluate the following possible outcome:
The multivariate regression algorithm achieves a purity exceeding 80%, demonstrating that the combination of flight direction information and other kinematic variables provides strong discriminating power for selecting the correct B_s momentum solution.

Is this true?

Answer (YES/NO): NO